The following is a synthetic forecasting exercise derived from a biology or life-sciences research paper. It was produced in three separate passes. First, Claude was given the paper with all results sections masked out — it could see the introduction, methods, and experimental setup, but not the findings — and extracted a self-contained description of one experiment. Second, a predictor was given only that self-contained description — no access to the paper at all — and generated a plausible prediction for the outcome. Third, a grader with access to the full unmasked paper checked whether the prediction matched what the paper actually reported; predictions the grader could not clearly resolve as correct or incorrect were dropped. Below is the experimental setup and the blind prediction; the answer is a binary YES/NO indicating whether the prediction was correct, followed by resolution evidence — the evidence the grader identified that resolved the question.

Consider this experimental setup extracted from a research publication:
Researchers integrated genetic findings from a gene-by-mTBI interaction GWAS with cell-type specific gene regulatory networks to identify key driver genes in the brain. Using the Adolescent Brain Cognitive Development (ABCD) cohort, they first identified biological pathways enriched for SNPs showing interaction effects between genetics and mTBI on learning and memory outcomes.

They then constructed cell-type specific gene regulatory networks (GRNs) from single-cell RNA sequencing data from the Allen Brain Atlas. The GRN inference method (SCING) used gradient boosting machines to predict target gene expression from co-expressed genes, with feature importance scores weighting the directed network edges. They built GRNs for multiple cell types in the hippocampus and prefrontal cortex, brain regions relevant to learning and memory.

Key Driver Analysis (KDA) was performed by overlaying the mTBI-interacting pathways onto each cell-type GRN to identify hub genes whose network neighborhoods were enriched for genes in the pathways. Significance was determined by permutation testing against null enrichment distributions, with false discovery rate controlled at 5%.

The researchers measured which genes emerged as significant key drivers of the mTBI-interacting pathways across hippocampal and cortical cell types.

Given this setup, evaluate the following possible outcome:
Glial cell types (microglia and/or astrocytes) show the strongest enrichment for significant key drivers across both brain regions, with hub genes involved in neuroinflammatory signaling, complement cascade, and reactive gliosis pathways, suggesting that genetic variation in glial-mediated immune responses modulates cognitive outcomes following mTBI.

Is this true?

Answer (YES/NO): NO